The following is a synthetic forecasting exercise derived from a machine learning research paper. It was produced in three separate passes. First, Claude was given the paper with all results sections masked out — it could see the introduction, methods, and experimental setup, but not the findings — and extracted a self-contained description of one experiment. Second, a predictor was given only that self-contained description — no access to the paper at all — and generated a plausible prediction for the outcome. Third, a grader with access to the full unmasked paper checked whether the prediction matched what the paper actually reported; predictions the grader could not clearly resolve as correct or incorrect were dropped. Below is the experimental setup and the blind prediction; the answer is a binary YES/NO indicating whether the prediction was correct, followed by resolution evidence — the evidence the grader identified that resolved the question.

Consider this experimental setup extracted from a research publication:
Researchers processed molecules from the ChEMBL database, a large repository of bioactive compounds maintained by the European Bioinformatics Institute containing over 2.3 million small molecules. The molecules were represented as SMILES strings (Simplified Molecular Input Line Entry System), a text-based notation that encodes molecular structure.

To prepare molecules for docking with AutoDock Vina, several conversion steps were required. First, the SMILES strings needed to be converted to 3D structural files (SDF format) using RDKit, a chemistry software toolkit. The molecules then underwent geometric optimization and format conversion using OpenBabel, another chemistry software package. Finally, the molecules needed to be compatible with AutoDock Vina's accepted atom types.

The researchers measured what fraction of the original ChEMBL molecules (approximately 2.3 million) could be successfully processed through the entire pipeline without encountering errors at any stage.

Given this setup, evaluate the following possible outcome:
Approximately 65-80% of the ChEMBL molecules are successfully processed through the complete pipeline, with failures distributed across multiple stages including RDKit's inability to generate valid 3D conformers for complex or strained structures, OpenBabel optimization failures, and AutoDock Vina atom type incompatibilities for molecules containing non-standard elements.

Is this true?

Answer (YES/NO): NO